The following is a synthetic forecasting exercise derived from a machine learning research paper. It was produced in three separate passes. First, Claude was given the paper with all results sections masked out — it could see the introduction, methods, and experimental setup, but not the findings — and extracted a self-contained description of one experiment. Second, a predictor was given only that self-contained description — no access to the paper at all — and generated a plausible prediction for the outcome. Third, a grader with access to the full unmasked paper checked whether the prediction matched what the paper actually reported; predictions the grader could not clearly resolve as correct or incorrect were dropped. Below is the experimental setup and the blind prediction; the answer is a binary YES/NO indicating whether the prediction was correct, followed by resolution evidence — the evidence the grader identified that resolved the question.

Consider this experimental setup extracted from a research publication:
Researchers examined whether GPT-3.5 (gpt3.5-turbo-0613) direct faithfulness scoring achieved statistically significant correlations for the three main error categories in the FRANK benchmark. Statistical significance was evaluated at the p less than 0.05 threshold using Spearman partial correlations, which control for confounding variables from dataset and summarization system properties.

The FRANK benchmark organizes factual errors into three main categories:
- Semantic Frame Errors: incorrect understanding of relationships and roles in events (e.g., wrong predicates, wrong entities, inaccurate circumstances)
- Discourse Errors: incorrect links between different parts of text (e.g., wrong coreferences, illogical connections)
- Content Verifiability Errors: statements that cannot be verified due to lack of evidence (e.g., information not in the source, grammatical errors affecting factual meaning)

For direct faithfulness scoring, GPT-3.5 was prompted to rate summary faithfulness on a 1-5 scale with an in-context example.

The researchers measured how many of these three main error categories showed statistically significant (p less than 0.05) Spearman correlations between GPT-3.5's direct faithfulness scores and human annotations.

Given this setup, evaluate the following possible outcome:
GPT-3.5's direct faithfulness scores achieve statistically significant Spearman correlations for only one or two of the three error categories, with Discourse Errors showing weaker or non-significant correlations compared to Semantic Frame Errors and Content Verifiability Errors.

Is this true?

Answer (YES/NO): NO